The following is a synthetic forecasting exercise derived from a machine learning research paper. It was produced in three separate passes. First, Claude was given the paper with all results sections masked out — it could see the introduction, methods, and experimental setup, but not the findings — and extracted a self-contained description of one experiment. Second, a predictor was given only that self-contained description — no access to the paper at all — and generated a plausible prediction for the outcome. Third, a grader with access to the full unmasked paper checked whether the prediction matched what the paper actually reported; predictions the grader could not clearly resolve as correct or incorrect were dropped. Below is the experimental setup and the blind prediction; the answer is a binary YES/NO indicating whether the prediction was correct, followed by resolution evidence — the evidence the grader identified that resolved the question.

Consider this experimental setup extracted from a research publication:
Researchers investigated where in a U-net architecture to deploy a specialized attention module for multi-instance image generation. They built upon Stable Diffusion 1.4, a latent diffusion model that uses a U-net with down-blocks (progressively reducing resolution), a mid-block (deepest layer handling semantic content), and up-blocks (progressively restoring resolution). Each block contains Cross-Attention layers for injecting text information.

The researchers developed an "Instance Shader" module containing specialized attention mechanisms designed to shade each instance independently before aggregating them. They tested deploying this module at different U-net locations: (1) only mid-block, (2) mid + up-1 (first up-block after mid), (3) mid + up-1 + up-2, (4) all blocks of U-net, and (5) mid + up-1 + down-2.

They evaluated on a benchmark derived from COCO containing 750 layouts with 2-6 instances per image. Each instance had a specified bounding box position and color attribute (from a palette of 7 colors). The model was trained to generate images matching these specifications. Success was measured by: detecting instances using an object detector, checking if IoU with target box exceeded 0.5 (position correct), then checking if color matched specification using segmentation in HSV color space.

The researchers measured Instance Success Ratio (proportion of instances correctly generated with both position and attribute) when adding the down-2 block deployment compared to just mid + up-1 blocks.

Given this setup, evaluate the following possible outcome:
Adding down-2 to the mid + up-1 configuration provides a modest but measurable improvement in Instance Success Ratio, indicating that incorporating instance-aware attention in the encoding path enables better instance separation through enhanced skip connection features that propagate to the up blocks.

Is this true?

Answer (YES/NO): NO